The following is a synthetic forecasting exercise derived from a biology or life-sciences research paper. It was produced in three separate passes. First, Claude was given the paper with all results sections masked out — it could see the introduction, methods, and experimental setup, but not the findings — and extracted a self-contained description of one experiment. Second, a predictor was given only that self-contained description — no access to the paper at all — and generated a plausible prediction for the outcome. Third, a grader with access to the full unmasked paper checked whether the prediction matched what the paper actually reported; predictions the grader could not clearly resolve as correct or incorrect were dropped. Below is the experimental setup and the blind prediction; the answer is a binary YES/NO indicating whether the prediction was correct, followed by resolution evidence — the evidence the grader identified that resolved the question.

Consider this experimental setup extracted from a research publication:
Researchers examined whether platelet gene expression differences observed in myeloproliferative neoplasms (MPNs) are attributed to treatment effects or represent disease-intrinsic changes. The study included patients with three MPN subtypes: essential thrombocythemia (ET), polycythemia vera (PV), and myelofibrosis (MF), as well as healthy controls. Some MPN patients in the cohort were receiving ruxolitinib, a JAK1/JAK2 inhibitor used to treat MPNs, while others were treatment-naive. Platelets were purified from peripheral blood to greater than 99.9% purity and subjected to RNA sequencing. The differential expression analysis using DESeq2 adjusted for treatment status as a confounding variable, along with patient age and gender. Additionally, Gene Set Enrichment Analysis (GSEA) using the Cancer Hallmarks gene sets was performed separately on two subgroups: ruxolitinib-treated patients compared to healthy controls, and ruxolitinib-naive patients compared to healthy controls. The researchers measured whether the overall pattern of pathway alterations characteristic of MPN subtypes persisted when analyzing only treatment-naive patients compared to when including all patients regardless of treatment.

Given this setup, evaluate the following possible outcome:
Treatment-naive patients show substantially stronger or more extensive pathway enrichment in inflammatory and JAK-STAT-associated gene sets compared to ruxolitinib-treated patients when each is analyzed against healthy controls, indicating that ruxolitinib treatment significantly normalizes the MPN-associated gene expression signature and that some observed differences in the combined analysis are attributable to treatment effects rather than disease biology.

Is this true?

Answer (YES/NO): YES